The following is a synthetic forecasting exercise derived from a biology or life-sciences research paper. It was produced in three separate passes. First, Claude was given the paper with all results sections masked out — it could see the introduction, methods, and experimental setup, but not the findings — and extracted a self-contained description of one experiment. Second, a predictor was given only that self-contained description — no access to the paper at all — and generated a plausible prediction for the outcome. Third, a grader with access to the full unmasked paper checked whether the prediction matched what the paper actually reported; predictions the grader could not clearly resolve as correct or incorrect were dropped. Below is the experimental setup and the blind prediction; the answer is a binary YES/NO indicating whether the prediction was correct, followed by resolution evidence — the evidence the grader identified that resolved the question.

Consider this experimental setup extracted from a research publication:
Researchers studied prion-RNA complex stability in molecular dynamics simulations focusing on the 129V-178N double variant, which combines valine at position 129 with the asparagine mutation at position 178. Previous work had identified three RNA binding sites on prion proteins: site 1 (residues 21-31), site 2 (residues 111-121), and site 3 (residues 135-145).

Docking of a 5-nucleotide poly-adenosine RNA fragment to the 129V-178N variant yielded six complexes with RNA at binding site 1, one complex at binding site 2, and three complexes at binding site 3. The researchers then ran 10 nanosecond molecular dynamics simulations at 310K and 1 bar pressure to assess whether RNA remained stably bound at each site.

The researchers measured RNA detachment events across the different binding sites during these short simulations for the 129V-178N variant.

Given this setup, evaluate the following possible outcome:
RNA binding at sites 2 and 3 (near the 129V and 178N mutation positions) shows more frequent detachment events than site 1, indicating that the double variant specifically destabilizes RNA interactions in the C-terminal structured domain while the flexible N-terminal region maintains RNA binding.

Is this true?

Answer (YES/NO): NO